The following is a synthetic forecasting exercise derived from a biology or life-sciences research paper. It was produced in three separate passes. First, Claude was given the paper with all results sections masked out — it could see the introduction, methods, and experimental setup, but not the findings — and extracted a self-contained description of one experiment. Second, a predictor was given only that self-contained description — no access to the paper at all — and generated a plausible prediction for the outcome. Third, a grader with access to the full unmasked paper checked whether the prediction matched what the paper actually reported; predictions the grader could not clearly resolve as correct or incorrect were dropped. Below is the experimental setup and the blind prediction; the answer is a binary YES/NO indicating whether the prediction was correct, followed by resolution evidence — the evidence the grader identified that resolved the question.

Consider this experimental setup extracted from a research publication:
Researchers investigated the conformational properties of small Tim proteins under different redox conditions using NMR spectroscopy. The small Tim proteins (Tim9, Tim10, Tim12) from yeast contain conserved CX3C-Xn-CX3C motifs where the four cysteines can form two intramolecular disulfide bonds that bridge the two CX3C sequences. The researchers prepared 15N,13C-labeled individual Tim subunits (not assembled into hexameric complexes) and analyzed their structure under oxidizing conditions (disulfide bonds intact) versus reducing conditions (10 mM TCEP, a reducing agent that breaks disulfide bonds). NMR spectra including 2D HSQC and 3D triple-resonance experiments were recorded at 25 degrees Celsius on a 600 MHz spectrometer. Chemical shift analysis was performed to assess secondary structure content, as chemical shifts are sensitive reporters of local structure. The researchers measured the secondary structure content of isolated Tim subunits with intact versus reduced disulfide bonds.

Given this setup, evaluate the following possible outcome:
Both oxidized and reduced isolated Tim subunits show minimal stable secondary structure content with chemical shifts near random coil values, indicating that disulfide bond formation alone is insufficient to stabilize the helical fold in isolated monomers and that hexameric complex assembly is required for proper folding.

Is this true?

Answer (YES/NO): NO